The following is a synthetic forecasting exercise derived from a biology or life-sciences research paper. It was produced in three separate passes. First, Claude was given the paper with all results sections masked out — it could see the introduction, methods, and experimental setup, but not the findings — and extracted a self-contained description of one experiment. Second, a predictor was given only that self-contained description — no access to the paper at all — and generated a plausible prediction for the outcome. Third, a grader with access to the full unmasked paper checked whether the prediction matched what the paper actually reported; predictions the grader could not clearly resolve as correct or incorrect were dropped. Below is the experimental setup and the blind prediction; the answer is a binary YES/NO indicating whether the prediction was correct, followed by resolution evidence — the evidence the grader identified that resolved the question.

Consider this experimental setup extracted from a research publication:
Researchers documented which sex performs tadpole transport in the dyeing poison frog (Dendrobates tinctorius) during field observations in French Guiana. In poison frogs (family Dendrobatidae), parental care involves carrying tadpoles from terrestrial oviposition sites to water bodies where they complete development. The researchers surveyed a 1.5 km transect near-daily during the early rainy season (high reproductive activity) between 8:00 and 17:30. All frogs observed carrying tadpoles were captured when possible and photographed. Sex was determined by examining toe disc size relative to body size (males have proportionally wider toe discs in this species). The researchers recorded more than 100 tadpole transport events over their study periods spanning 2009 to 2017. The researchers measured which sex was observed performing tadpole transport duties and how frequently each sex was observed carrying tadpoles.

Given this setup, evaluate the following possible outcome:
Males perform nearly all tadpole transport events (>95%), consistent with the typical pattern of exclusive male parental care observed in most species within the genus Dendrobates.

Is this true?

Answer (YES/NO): YES